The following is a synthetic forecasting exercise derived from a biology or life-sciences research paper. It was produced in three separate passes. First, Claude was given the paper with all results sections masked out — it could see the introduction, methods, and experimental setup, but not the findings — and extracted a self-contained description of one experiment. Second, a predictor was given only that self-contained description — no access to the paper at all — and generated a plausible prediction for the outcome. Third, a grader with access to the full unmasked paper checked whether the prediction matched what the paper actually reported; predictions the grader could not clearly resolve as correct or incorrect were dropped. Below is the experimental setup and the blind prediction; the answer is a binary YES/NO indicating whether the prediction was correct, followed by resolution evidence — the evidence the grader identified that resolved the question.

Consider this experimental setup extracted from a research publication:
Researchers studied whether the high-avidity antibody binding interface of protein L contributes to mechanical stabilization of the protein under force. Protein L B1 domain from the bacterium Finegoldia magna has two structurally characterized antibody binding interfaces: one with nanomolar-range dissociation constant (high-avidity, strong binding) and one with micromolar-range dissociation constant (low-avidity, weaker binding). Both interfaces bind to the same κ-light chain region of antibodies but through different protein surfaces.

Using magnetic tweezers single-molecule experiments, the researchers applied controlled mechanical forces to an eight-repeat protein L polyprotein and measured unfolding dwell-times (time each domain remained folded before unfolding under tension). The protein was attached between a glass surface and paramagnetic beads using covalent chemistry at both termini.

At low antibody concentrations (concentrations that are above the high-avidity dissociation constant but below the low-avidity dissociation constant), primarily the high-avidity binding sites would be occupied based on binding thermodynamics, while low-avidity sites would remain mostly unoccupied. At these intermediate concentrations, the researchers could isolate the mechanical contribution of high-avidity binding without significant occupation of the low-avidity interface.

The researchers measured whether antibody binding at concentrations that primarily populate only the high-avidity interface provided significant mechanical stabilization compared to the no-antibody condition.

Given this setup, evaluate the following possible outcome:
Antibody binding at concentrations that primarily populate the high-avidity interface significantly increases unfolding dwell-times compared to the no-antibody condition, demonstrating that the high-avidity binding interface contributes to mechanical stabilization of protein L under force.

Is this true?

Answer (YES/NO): NO